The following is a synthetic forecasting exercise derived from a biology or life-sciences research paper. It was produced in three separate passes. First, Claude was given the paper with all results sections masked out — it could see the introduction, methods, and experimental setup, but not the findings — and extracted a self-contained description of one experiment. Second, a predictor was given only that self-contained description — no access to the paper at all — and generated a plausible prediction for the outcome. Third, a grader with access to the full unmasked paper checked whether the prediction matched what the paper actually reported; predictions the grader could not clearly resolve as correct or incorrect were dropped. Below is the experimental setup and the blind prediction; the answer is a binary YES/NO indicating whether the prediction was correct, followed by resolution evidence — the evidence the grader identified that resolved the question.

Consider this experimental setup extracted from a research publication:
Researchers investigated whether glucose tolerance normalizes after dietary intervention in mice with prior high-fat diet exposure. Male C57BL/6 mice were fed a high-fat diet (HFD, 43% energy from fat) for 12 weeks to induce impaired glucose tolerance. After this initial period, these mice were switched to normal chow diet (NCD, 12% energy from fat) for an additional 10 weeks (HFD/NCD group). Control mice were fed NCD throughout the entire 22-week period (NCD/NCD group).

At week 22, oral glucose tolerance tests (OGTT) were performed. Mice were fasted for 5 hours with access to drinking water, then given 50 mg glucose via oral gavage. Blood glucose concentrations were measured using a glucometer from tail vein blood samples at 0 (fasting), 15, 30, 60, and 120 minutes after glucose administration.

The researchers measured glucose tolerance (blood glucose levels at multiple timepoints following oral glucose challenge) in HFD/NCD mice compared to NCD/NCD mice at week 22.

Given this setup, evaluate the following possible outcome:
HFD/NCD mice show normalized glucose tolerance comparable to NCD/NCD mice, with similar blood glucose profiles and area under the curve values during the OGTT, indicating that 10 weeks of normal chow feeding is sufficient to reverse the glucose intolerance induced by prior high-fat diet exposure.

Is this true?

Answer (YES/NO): YES